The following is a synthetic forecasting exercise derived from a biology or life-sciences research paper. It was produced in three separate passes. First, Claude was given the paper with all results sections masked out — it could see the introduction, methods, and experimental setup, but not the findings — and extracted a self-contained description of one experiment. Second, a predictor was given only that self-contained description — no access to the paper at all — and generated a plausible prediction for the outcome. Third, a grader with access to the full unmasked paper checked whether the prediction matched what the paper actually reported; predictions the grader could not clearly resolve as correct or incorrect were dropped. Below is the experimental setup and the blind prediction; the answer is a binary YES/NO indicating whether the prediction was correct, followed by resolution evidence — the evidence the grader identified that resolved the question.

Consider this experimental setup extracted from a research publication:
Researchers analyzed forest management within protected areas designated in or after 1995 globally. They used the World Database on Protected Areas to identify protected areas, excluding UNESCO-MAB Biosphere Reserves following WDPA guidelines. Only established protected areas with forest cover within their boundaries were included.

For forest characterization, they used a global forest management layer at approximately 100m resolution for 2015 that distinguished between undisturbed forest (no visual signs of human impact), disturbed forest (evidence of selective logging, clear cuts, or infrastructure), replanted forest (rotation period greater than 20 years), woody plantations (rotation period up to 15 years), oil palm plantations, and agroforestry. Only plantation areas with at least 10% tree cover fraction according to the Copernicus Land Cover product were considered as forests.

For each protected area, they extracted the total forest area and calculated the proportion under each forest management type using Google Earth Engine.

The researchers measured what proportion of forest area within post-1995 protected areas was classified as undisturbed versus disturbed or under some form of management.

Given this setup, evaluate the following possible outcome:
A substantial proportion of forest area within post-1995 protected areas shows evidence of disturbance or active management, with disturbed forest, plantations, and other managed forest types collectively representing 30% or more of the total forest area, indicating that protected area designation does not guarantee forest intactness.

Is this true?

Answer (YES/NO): YES